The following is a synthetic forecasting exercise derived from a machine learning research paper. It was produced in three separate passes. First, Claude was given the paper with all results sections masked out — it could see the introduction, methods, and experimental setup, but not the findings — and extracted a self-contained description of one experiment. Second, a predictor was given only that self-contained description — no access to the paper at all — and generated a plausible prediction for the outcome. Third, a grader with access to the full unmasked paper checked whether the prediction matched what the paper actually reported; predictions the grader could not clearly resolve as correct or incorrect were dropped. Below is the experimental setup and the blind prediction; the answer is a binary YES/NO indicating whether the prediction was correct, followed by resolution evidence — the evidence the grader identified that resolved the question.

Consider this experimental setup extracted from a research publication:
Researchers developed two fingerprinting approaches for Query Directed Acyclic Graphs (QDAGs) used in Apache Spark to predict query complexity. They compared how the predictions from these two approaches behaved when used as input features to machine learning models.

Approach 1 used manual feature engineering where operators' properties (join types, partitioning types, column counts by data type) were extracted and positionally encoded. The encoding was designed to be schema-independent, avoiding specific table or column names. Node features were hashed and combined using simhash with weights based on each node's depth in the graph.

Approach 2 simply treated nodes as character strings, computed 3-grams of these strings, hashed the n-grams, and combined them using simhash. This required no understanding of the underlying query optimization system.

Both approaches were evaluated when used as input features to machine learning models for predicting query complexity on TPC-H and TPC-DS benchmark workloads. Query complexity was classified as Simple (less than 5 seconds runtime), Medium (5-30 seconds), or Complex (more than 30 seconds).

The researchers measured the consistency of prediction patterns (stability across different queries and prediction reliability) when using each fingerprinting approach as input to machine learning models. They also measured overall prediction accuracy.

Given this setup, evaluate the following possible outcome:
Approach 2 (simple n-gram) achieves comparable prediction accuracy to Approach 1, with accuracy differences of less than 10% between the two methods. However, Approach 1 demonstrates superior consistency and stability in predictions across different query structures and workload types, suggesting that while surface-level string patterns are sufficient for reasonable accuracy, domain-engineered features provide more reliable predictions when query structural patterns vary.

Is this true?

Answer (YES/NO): YES